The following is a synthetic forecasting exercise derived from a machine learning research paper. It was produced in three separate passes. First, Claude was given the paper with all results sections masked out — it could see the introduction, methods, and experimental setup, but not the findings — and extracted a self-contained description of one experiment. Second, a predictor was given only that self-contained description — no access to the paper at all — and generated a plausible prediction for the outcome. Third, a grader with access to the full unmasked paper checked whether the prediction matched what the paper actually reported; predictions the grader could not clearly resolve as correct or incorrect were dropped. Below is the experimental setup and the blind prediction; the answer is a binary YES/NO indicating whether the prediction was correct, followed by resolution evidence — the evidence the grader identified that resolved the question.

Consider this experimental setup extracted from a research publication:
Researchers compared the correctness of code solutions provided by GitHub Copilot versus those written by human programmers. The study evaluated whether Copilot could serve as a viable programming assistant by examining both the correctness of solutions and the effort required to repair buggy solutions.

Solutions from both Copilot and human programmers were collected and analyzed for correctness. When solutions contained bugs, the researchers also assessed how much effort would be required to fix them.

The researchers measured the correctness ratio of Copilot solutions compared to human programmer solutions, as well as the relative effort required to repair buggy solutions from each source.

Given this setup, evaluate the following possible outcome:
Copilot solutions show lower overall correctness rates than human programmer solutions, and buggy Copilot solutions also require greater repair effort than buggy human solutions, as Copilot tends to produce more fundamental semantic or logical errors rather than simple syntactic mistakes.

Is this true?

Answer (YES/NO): NO